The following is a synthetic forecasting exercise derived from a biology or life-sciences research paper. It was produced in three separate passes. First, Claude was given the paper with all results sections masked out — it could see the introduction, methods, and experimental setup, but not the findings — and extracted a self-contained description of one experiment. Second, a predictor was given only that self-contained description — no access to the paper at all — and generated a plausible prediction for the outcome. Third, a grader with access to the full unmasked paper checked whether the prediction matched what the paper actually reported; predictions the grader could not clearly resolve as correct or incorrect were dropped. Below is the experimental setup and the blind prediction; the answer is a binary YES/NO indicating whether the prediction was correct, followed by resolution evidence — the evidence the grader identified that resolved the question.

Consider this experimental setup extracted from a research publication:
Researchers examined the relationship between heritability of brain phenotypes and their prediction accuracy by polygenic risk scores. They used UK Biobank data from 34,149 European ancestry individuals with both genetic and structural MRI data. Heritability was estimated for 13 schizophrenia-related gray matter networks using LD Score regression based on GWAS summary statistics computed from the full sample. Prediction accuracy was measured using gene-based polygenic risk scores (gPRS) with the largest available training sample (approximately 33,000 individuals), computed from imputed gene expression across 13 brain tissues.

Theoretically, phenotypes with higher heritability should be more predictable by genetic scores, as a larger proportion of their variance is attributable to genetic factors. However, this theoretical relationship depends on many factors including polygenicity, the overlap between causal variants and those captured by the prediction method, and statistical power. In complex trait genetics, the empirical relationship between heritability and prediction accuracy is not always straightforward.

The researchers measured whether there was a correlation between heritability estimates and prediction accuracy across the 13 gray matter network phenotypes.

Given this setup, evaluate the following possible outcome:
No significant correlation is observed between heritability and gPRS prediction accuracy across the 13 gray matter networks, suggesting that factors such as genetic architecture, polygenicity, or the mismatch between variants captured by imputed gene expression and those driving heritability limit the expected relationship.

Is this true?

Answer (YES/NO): YES